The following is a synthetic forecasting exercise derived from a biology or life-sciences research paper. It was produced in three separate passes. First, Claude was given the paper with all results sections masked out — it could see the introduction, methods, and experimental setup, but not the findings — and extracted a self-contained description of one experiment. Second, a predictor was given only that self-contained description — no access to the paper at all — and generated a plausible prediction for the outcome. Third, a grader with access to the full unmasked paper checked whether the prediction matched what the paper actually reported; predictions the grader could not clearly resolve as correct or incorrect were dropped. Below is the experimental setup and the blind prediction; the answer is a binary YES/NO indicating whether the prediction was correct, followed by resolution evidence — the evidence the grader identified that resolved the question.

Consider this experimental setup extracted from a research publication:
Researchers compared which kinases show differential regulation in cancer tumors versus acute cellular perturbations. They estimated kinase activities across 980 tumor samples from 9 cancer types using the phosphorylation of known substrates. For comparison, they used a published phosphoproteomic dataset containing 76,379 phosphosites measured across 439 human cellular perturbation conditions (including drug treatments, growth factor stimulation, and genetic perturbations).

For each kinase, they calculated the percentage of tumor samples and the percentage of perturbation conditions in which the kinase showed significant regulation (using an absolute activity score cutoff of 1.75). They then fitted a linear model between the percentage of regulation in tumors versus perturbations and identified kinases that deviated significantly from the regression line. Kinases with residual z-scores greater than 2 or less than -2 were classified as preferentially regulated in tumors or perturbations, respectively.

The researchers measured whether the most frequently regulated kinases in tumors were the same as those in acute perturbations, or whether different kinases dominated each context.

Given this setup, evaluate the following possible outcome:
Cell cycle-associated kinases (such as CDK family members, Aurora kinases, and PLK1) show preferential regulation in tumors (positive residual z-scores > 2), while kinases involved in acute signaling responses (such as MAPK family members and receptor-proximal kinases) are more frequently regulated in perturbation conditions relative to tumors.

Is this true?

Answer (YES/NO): NO